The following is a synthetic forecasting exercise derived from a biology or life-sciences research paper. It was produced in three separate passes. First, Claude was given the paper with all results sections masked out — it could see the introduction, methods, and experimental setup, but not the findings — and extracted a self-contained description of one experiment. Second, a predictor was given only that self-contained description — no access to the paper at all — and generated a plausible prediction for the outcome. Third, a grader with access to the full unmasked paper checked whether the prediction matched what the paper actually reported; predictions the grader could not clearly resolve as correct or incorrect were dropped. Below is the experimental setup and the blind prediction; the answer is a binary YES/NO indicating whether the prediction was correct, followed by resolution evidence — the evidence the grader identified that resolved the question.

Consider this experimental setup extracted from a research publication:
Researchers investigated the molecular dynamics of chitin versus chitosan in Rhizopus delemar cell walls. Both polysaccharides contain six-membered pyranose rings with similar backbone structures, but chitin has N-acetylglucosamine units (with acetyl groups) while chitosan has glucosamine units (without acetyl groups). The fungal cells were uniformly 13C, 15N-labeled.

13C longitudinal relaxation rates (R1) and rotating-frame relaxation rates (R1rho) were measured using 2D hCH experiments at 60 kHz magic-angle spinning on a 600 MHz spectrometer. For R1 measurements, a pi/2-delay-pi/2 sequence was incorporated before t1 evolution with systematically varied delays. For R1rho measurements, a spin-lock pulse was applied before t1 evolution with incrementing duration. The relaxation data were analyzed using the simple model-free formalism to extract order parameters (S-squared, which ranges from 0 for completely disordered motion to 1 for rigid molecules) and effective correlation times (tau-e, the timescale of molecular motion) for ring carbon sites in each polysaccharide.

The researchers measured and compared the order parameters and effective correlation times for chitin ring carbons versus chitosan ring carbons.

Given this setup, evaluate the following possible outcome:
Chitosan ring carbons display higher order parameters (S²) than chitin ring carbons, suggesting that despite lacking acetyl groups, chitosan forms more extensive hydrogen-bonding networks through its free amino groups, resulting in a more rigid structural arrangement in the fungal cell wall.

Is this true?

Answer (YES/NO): NO